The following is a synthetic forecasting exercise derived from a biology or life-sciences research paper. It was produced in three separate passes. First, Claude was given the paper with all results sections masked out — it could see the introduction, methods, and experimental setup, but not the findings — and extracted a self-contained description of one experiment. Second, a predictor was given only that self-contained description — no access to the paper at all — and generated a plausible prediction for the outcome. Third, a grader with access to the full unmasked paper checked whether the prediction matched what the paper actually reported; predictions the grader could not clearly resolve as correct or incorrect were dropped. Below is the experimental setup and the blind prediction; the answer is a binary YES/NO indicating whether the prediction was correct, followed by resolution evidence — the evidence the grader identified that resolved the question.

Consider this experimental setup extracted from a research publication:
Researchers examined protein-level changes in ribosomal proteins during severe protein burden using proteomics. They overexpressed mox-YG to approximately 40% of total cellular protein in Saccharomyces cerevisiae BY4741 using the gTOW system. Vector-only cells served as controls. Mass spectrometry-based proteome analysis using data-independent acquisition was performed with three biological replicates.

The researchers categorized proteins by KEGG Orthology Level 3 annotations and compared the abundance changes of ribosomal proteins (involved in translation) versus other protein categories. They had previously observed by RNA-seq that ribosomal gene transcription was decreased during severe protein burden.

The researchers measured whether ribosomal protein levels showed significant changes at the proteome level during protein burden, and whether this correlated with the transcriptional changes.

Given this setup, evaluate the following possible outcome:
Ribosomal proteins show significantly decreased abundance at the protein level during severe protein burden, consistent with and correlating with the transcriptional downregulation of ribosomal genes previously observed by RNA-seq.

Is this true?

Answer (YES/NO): YES